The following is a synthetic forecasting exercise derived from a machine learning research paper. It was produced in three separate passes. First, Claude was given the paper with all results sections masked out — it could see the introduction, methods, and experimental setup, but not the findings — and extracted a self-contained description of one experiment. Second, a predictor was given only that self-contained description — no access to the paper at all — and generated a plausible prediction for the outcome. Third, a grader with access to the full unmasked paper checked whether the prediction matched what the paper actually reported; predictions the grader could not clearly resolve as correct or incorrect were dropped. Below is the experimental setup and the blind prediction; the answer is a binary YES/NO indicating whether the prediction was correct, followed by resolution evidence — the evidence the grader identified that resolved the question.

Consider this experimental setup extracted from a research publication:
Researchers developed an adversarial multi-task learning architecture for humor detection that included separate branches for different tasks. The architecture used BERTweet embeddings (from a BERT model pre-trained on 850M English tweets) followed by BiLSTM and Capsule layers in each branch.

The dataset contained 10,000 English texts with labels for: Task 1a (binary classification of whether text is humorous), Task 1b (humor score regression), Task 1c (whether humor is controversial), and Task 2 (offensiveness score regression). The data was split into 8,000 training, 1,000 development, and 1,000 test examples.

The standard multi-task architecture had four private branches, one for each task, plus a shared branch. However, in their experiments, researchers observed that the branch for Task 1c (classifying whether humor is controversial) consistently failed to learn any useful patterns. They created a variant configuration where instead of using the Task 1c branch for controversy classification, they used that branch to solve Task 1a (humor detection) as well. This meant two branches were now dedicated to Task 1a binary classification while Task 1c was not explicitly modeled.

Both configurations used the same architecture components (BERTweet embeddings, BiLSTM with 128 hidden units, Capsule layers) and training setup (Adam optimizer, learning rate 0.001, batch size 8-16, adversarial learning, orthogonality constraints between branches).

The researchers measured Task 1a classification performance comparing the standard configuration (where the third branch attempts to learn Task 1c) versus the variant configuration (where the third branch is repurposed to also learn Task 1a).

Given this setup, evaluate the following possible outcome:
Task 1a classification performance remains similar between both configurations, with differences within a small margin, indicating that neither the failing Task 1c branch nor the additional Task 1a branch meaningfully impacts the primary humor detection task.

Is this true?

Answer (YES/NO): NO